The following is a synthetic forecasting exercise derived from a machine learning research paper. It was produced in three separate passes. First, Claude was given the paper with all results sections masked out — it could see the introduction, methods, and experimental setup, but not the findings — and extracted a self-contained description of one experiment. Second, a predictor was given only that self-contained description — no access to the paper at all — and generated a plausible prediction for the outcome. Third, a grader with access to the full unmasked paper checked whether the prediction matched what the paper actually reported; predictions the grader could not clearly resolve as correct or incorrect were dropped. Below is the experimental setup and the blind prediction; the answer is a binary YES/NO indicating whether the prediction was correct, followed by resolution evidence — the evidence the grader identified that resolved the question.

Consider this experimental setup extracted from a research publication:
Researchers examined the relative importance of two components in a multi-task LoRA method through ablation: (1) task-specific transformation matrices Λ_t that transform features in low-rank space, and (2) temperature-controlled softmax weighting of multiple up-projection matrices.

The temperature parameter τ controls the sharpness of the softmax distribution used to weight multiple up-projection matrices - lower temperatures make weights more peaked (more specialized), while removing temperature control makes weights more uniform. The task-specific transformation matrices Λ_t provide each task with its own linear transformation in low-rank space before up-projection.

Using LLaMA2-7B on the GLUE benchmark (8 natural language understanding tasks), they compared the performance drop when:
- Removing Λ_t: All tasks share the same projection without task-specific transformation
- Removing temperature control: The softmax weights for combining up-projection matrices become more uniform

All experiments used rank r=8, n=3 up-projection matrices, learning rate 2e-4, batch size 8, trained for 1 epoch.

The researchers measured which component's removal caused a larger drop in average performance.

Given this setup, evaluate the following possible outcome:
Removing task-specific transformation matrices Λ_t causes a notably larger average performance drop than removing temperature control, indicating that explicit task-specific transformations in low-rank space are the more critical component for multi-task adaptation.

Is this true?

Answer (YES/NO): NO